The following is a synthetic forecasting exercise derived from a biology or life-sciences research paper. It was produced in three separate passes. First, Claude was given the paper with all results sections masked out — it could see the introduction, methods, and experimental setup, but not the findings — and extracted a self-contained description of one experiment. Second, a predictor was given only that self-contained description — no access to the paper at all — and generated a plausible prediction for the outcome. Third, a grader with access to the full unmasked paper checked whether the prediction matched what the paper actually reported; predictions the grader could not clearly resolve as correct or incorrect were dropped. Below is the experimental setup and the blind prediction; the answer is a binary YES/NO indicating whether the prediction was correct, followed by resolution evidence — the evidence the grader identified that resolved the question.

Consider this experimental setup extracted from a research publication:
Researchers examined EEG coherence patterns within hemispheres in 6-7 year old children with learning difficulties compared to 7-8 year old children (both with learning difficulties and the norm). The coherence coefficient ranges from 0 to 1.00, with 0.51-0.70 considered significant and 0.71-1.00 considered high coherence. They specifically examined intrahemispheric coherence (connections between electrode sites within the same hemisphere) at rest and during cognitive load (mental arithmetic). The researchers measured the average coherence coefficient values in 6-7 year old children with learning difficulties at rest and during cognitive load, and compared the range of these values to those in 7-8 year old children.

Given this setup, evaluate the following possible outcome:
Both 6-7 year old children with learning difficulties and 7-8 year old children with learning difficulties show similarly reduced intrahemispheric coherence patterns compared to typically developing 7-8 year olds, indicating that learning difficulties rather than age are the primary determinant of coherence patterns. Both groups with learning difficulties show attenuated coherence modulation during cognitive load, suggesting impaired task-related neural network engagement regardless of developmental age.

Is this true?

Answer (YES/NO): NO